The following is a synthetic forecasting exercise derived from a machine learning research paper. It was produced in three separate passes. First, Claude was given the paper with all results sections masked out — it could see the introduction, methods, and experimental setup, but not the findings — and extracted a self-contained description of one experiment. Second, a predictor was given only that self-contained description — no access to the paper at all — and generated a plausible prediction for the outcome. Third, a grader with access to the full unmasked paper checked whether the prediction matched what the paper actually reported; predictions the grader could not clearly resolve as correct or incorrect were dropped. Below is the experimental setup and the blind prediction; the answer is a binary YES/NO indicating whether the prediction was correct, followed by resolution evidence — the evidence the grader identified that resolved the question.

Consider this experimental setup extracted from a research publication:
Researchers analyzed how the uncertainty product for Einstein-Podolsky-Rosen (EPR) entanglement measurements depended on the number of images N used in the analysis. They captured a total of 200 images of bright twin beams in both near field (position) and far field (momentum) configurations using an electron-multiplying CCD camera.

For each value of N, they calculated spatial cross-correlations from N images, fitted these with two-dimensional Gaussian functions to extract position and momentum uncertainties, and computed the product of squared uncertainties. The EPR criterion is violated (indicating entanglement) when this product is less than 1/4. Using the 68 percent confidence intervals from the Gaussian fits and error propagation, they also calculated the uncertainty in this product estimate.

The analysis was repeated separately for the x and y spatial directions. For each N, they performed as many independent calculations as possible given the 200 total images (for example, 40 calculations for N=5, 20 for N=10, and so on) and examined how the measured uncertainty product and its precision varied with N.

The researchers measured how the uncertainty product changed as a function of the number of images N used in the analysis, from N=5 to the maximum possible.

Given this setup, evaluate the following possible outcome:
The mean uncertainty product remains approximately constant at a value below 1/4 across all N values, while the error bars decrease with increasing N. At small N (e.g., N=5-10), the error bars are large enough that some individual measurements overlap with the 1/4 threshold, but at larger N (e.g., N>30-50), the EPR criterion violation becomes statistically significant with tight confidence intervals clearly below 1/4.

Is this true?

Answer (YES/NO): NO